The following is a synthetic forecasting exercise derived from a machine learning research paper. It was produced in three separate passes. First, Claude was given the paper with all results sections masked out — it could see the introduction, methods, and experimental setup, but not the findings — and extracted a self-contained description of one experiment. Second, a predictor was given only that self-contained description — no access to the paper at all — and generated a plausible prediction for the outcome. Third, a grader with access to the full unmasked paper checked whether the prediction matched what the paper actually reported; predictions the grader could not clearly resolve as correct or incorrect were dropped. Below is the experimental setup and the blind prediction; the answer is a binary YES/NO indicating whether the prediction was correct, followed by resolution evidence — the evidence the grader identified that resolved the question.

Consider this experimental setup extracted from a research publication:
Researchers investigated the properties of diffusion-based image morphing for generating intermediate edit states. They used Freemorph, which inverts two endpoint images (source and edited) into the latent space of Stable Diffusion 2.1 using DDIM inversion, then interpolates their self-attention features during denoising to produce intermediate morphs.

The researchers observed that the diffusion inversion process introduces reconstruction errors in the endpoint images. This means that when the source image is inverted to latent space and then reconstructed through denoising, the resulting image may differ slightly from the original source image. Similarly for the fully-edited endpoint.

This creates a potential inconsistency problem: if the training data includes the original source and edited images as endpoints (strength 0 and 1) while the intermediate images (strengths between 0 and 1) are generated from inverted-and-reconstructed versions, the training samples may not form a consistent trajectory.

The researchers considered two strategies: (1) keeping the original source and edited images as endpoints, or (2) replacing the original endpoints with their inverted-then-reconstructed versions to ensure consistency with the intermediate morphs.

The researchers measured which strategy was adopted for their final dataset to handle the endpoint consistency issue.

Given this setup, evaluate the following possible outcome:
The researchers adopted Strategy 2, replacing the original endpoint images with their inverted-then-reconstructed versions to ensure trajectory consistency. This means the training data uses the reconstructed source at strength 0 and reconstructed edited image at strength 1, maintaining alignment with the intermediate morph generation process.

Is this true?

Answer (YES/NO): YES